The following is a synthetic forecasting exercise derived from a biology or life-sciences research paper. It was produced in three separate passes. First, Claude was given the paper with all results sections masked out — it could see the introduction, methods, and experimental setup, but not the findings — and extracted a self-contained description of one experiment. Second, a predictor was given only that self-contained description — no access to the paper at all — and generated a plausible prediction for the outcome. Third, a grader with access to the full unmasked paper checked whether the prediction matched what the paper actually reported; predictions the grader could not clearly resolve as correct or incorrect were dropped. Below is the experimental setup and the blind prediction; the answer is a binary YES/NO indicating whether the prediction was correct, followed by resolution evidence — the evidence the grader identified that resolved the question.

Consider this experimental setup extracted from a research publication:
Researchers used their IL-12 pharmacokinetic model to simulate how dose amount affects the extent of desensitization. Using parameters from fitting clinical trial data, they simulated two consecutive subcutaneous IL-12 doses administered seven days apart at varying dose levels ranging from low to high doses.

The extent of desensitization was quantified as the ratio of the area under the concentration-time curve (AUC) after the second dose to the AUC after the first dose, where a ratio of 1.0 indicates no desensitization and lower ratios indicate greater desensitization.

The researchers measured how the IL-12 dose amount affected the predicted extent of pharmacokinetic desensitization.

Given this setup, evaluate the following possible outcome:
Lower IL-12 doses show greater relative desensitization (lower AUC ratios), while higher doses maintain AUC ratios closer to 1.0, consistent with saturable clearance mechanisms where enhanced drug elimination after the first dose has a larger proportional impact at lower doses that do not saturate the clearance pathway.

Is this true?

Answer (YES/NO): NO